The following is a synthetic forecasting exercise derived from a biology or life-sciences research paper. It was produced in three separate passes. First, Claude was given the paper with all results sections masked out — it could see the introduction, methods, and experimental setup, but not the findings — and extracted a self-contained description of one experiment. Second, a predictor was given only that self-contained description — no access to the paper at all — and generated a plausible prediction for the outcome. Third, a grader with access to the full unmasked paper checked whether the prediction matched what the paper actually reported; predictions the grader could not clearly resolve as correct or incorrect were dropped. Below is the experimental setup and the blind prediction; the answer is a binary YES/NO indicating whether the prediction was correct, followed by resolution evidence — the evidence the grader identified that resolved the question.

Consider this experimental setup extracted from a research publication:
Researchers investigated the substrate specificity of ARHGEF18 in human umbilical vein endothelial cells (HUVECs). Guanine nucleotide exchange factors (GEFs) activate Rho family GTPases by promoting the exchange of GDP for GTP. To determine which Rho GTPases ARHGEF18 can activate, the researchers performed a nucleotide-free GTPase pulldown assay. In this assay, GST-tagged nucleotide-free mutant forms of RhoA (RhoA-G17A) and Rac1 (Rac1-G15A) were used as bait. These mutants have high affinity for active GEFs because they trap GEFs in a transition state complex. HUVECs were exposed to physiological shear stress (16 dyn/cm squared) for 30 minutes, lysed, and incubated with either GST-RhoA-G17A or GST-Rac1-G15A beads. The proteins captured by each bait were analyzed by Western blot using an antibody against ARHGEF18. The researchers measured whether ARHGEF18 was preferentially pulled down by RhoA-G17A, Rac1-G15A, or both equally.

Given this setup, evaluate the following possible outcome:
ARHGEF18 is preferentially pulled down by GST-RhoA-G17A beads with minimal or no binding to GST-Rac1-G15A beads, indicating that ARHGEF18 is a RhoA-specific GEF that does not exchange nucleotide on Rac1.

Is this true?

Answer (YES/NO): YES